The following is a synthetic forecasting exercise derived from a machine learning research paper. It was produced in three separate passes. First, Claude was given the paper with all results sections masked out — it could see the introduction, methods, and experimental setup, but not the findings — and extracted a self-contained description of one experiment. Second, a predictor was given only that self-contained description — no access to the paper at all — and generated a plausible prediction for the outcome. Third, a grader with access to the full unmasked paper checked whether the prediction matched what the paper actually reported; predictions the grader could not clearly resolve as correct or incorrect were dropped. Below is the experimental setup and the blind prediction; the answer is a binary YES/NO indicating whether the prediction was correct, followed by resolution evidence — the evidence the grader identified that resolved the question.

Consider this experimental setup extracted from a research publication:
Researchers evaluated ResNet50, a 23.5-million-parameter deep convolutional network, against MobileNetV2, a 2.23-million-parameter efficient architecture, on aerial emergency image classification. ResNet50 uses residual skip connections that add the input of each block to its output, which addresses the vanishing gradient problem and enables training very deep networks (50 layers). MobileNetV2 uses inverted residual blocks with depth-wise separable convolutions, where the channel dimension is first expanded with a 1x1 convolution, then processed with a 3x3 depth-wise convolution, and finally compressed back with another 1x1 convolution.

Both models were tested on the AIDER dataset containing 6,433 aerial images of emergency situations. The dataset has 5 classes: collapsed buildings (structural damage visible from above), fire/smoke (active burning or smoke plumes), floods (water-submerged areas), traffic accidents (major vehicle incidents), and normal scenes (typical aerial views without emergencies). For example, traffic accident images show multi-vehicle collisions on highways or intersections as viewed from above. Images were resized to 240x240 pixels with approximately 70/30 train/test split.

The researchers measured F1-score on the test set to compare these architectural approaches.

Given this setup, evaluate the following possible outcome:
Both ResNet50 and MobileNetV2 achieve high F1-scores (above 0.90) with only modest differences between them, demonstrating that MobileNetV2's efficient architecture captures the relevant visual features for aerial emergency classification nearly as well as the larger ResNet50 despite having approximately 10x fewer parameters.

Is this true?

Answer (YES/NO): NO